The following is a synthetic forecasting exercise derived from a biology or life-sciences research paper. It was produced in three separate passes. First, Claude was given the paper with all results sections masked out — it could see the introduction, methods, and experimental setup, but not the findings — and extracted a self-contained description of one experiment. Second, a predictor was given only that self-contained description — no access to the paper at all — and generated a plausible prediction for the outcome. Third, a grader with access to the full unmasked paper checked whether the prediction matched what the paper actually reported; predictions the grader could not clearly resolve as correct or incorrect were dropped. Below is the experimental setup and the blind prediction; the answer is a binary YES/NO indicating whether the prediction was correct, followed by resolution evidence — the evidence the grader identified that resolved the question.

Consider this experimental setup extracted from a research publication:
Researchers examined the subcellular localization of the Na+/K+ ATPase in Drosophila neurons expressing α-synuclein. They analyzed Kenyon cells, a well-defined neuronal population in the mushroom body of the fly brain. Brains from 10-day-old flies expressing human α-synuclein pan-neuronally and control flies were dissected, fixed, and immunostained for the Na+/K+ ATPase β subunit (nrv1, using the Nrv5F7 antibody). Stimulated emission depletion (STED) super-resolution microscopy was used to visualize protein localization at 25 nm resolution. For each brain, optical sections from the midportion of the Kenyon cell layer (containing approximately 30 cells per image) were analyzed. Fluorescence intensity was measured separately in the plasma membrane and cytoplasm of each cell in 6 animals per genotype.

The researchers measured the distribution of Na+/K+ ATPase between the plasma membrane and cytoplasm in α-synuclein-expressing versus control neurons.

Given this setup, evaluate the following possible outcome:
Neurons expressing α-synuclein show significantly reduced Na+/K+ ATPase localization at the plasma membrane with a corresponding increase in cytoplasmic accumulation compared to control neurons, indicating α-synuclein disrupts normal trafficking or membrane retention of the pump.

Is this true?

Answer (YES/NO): YES